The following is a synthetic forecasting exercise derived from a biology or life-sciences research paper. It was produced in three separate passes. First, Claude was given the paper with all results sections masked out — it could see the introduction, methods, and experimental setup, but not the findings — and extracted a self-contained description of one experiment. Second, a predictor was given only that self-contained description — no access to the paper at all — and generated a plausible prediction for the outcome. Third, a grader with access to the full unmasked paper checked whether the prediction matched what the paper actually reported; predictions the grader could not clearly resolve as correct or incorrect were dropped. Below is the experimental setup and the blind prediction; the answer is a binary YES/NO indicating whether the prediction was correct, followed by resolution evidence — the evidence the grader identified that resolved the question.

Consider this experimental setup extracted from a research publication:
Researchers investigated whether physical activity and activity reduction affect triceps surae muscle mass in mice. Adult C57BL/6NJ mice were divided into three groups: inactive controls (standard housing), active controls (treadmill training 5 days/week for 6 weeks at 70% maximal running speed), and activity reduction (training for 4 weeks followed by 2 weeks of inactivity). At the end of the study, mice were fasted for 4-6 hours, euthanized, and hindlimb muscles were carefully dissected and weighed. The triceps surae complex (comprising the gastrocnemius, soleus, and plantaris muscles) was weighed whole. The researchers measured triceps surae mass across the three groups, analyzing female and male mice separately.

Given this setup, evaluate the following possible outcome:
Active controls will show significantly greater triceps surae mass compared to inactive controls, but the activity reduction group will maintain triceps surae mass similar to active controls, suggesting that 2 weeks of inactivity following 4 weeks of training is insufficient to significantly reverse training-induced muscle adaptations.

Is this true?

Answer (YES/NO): NO